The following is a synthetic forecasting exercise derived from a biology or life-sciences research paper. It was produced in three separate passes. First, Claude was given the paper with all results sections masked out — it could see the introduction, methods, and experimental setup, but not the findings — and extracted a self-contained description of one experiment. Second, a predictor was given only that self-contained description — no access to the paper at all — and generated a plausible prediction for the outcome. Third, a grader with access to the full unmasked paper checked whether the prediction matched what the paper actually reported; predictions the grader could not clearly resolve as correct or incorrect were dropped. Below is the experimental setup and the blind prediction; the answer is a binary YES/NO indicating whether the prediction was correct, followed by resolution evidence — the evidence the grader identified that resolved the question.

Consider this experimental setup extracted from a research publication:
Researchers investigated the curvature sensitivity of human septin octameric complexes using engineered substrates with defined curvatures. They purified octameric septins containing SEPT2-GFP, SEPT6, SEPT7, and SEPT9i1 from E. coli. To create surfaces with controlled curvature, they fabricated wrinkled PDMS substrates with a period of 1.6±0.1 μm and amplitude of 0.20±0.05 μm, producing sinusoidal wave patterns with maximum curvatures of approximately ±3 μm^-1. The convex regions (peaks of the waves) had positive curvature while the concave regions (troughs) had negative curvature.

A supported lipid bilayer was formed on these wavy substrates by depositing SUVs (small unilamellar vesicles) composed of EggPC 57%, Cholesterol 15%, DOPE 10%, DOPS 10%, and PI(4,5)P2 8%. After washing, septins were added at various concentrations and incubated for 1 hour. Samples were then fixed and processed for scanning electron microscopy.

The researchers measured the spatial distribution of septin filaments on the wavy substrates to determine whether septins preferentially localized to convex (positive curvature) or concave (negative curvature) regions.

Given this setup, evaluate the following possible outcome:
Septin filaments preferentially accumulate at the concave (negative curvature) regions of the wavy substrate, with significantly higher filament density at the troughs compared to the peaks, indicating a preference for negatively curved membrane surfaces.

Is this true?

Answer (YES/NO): YES